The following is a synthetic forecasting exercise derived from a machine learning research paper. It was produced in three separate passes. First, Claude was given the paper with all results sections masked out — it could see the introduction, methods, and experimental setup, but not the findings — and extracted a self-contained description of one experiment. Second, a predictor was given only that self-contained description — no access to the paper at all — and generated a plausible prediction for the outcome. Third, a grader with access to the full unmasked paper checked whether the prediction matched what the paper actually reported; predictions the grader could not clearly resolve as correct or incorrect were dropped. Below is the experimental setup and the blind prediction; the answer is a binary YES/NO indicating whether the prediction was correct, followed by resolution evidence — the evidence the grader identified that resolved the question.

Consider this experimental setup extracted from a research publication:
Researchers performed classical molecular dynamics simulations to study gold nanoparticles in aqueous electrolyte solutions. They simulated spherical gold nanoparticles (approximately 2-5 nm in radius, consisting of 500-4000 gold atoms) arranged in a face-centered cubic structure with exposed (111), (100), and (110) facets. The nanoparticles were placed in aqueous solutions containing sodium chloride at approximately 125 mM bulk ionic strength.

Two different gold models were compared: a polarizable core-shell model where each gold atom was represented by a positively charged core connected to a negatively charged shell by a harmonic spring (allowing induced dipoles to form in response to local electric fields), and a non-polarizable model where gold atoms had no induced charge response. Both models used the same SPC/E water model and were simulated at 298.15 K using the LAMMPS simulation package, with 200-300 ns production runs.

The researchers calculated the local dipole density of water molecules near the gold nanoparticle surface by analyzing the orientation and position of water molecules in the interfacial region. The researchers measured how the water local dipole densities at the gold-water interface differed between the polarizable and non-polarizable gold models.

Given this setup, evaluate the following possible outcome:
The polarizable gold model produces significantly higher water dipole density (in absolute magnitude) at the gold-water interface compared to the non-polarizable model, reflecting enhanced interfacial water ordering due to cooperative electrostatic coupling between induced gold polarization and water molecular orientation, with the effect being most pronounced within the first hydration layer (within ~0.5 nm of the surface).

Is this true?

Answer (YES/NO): NO